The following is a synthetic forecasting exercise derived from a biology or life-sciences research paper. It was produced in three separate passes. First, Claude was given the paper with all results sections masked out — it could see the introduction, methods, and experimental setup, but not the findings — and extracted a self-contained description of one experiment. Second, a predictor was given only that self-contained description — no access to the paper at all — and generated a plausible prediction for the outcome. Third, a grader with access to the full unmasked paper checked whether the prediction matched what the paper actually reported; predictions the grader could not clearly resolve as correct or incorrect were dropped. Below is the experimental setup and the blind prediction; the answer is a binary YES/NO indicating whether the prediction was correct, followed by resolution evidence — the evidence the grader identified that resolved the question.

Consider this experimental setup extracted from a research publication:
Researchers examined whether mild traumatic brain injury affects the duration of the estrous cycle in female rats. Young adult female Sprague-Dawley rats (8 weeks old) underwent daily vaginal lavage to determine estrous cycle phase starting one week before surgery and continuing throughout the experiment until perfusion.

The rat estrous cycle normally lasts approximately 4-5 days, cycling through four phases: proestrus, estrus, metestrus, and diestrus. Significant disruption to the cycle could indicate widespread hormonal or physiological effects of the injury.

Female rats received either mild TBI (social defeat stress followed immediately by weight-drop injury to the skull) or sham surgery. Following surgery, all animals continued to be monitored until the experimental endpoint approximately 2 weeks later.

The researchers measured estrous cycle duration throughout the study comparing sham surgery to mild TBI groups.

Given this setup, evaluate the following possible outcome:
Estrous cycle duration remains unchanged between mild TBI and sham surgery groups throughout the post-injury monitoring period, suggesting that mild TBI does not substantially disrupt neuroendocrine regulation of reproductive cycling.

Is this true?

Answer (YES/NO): YES